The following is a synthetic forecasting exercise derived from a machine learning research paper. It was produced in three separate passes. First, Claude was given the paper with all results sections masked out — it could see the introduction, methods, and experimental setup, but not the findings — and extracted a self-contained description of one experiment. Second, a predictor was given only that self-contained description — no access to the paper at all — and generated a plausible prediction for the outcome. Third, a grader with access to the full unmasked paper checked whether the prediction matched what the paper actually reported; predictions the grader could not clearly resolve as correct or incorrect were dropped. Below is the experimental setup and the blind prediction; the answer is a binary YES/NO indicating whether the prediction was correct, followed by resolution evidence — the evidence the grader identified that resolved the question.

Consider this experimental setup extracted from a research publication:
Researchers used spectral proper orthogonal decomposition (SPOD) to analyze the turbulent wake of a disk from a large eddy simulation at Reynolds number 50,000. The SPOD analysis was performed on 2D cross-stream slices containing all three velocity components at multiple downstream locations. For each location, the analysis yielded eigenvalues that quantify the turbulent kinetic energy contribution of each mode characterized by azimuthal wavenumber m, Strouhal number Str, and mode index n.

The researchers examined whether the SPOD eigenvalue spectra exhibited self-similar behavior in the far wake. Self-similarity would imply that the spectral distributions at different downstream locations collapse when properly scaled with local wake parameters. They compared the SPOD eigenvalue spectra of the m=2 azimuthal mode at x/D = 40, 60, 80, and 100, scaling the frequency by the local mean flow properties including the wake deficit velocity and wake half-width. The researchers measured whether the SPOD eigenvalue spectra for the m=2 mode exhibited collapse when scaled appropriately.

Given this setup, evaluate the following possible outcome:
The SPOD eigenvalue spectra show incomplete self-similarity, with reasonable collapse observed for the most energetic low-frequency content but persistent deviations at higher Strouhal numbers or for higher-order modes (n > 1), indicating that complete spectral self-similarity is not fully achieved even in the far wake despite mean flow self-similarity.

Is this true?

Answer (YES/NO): NO